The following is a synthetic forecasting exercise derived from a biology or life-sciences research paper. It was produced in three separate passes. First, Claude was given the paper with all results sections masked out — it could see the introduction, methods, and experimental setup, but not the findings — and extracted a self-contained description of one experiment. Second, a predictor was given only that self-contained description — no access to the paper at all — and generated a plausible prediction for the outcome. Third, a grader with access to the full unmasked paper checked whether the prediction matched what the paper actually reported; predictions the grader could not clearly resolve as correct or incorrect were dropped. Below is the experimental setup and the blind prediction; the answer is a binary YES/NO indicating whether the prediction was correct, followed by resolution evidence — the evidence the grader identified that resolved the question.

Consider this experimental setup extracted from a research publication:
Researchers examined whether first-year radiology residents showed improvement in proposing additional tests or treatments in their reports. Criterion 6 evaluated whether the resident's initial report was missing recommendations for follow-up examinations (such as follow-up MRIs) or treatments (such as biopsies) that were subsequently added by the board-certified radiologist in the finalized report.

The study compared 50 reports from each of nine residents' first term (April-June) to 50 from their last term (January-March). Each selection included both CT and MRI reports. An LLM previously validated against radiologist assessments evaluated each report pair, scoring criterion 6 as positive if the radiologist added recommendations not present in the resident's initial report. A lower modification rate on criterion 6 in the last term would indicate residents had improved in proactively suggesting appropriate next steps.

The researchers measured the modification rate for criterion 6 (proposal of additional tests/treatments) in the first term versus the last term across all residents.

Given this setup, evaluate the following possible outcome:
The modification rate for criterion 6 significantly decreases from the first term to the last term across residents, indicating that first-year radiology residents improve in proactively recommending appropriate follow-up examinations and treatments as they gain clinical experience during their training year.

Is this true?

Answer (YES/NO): NO